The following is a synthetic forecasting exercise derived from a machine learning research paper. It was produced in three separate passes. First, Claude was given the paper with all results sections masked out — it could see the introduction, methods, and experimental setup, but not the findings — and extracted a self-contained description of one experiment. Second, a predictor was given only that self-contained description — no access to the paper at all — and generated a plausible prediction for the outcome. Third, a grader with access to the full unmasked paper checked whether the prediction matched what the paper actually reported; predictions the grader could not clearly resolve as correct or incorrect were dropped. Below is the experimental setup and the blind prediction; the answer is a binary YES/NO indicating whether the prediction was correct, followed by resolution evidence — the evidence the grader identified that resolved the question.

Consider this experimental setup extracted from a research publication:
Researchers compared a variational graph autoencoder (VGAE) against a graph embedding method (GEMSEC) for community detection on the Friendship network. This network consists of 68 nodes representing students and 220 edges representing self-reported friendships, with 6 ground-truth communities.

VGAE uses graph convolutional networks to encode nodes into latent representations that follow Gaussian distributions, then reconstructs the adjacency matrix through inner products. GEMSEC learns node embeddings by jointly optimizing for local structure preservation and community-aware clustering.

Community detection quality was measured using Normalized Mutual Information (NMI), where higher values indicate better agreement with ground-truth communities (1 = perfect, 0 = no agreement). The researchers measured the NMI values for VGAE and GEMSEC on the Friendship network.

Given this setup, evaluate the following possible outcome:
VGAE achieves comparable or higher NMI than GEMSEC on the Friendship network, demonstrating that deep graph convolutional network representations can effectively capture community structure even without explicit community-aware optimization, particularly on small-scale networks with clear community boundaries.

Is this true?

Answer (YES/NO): NO